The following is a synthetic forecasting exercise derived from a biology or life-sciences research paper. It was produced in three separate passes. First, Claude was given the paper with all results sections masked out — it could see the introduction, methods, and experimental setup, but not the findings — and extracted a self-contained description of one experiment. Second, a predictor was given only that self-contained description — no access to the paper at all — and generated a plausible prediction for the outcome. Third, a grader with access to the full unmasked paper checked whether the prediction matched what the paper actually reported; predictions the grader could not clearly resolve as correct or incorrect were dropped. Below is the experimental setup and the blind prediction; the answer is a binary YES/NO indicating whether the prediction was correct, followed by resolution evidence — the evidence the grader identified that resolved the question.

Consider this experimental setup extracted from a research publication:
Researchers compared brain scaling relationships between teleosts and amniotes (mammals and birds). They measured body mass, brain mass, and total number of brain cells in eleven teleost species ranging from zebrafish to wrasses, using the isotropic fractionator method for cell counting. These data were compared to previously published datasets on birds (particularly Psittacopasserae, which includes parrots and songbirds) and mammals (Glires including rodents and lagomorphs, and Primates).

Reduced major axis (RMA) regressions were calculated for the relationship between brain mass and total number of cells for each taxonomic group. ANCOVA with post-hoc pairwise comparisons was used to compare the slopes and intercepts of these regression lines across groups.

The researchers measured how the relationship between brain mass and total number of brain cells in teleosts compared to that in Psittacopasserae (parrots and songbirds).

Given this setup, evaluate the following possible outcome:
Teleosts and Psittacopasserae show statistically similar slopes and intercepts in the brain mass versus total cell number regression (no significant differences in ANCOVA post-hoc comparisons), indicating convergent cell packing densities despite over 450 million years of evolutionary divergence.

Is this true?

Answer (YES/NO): NO